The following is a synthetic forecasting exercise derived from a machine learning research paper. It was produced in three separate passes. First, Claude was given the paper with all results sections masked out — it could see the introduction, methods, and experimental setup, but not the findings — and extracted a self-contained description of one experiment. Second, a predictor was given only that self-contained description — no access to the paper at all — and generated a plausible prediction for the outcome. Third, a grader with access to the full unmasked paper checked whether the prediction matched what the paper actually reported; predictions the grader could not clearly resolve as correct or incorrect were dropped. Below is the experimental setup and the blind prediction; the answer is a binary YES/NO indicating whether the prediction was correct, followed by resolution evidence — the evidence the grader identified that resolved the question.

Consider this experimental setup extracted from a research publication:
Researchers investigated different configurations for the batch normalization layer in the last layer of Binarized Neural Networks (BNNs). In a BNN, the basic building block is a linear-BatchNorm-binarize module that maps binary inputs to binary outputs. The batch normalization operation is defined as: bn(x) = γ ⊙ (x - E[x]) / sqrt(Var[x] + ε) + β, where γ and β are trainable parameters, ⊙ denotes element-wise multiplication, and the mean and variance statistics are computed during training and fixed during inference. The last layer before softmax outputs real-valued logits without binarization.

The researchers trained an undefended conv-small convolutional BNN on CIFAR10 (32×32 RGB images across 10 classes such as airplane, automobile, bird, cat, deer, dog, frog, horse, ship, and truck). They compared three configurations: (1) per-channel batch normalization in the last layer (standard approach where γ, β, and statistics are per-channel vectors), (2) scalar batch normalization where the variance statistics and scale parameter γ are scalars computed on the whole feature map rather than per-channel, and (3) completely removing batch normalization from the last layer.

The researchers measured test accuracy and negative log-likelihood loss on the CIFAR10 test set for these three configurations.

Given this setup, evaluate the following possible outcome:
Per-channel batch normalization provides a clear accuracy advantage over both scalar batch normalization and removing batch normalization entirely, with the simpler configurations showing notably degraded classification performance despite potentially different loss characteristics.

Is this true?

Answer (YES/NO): NO